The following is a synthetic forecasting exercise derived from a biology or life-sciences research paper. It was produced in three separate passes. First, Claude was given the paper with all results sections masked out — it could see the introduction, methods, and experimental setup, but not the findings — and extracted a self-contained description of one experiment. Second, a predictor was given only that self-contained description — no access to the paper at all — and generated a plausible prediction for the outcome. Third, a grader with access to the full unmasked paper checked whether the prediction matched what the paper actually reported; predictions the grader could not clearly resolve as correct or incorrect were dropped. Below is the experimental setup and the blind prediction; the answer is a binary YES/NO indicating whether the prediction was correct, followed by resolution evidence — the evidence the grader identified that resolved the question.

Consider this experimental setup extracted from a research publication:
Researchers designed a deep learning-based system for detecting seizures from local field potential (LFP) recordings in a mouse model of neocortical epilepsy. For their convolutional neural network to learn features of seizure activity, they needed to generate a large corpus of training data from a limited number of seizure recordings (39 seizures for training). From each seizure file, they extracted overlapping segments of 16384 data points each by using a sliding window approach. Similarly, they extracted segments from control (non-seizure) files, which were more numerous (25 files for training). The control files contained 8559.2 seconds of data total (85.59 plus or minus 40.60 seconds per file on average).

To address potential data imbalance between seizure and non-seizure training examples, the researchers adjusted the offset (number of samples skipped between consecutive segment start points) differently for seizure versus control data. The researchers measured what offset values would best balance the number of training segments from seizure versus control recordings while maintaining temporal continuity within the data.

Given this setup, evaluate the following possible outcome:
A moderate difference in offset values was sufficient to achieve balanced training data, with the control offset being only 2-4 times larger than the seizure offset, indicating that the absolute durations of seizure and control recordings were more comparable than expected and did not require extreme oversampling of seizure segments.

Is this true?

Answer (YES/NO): YES